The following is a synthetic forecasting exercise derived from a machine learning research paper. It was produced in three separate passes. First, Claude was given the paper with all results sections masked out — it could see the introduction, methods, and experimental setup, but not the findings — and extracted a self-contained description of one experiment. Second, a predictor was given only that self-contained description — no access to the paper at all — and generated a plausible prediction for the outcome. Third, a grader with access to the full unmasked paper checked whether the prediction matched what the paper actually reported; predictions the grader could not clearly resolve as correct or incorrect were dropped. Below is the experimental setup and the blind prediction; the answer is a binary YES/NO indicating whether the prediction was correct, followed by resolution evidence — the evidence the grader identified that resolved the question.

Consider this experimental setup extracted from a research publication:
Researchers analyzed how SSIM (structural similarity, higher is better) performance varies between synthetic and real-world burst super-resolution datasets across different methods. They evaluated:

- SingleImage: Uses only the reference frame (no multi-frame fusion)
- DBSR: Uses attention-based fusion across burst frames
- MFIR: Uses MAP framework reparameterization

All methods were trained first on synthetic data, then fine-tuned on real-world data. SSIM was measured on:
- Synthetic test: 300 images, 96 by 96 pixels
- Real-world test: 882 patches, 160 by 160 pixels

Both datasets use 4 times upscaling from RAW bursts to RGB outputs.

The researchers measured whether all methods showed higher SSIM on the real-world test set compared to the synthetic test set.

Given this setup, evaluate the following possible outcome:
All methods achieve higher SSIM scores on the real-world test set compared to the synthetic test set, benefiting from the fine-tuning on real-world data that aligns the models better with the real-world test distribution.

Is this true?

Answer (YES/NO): YES